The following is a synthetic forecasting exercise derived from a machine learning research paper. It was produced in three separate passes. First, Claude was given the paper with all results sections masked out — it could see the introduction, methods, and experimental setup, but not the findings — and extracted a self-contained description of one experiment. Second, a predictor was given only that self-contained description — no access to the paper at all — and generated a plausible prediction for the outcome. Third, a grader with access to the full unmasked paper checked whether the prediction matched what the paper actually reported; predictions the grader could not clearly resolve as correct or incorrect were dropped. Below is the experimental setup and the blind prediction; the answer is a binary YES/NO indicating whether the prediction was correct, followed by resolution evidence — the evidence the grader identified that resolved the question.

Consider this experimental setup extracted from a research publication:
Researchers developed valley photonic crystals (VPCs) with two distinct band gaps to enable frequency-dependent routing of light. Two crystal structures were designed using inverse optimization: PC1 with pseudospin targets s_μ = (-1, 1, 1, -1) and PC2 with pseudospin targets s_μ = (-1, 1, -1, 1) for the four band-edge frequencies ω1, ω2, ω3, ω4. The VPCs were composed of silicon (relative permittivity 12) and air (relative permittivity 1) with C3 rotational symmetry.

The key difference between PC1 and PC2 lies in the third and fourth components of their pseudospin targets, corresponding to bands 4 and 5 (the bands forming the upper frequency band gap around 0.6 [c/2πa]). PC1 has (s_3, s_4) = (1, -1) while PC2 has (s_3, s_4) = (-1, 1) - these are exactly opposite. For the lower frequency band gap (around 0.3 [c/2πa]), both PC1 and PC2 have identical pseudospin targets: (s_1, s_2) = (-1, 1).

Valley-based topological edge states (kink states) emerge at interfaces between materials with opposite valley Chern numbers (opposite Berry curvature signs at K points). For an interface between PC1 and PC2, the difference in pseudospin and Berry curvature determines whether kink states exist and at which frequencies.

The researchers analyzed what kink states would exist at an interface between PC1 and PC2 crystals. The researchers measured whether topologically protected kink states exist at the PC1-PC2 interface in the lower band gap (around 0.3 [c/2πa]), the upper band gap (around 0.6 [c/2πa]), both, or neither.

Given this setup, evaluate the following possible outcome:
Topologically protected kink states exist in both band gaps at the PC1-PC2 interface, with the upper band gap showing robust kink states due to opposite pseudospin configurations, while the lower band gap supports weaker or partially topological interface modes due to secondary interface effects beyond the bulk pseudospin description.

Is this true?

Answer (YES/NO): NO